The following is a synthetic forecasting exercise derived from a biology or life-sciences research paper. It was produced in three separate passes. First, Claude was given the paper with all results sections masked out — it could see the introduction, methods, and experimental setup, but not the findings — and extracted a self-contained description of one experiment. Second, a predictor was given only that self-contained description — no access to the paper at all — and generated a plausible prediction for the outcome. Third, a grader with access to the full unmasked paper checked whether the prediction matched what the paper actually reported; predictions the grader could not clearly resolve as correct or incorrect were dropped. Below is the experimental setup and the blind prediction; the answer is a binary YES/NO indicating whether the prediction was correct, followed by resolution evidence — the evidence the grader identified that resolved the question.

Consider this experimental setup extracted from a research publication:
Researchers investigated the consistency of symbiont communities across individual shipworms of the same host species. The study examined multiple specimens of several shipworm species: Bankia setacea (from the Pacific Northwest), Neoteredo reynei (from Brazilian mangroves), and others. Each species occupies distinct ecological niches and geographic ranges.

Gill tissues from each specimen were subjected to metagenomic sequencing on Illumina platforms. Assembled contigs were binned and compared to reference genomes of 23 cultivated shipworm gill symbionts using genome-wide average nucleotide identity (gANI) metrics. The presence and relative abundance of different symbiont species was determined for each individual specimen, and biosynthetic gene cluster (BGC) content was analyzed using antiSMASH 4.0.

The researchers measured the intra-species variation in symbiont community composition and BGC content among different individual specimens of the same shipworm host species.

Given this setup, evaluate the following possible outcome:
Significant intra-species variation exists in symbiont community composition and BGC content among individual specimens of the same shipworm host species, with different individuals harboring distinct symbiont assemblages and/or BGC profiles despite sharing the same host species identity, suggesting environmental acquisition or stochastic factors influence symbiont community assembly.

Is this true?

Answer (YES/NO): YES